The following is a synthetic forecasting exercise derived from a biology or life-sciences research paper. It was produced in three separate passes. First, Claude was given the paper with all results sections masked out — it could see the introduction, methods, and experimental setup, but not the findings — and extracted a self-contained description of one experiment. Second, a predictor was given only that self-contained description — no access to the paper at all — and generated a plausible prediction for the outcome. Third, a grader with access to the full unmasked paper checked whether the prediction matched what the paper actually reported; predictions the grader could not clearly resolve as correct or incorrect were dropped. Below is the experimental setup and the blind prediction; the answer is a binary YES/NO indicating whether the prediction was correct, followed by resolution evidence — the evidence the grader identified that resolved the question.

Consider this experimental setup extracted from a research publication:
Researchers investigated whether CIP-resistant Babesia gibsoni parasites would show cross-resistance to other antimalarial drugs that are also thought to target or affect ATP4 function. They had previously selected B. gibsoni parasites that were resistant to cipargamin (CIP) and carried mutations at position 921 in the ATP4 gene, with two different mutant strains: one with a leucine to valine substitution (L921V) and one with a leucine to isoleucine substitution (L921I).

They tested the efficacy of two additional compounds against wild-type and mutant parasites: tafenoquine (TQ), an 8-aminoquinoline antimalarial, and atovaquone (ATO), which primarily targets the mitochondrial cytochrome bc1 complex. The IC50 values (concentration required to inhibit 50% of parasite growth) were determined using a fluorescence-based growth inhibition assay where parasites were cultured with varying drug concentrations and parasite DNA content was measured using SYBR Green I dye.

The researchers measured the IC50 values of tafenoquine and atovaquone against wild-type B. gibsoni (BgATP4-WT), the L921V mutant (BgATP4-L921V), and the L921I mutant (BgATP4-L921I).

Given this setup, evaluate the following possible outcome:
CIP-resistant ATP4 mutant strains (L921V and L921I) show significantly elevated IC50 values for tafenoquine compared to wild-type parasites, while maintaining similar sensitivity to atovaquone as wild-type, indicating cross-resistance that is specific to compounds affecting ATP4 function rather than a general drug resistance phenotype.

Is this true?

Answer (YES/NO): NO